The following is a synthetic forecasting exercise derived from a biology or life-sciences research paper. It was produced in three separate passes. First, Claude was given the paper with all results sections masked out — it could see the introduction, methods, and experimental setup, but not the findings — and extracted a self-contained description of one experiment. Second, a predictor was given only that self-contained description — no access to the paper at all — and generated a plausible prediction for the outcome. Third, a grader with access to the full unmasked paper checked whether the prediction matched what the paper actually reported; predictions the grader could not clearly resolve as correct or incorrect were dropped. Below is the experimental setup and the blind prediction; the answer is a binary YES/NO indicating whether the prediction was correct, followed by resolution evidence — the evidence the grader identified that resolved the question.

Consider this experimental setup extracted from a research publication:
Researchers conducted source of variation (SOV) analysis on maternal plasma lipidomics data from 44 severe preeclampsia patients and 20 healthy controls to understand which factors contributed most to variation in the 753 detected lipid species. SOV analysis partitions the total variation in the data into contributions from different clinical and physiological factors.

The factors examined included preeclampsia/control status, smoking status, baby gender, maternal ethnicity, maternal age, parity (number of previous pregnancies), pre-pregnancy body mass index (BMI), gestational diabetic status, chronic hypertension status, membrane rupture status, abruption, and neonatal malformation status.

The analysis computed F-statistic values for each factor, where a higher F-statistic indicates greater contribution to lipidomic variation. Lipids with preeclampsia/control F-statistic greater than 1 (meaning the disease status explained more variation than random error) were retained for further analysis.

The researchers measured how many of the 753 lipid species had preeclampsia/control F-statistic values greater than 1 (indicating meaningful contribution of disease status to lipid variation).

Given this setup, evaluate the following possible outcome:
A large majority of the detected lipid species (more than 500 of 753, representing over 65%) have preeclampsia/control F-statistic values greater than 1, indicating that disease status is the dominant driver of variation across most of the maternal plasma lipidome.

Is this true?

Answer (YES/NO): NO